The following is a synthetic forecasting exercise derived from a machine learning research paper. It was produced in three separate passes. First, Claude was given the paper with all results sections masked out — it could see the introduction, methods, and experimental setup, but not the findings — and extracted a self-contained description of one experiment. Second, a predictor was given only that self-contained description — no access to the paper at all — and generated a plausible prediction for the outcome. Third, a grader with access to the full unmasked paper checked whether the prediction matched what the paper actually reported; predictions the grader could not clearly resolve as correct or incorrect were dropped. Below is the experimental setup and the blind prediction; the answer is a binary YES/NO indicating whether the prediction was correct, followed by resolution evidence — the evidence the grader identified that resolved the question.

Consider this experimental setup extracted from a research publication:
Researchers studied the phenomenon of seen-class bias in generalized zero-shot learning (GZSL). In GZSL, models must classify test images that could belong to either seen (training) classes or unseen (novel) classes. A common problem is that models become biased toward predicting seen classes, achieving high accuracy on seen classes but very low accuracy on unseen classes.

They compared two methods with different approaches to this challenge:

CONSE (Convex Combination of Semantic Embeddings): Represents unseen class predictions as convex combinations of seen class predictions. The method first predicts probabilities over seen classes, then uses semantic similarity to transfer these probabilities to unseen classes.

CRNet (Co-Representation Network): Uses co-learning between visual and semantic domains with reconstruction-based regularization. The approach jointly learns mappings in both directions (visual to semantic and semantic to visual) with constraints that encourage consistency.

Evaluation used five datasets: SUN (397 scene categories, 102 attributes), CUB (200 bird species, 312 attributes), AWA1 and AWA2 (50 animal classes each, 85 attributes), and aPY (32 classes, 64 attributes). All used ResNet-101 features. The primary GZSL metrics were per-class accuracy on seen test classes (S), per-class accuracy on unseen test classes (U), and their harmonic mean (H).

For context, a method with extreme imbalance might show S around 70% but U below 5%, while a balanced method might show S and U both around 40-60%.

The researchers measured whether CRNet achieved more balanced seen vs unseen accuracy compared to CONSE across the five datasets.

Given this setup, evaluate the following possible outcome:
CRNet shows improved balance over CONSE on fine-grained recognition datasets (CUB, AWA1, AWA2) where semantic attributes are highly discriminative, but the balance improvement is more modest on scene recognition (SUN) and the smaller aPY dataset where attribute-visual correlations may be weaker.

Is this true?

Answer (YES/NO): NO